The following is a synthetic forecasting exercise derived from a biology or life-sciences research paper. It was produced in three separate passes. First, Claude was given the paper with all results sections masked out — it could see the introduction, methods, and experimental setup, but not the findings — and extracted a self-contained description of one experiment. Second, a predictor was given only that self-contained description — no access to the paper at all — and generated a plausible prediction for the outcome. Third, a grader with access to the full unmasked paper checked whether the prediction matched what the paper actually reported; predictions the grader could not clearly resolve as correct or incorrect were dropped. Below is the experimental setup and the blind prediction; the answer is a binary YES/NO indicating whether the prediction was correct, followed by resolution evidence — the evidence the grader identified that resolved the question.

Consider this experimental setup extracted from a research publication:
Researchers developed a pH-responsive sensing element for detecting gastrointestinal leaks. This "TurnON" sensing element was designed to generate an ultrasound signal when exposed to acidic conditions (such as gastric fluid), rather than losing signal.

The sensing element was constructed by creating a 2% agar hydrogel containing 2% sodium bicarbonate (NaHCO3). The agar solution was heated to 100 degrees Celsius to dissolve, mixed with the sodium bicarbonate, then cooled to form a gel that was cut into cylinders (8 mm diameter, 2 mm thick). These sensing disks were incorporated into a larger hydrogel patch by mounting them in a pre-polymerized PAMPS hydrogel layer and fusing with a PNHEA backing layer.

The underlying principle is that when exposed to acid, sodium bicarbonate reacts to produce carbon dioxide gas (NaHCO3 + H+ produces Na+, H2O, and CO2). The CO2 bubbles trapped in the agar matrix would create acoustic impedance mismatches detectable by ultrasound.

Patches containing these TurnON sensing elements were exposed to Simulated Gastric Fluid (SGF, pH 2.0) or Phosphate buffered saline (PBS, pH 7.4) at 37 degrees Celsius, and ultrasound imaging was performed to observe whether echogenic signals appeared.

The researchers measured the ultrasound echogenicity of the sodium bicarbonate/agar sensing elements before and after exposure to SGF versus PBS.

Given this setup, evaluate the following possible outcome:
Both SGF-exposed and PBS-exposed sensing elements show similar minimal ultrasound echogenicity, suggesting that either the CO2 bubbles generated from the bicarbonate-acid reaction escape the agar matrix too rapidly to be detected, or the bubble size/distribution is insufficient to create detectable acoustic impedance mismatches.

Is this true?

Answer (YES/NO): NO